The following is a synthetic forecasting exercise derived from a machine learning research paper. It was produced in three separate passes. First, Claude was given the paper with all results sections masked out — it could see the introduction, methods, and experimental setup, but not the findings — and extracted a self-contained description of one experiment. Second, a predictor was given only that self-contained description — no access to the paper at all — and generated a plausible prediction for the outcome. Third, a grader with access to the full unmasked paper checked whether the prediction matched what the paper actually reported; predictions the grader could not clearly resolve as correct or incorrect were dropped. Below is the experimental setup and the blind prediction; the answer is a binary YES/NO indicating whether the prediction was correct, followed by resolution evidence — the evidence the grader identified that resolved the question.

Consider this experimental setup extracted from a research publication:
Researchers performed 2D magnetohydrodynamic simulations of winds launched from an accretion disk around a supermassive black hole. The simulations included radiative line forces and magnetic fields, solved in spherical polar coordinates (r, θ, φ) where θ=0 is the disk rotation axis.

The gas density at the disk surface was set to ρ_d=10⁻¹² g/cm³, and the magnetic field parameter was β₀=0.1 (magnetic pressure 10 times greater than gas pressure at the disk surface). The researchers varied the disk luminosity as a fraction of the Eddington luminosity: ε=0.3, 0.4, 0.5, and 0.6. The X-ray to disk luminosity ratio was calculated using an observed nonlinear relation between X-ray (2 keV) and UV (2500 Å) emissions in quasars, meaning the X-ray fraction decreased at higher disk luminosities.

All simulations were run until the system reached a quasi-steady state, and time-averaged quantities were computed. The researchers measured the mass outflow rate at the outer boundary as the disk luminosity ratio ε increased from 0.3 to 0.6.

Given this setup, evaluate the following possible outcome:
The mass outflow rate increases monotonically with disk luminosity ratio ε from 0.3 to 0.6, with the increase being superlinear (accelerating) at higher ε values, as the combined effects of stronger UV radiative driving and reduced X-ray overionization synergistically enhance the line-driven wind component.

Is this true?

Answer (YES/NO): NO